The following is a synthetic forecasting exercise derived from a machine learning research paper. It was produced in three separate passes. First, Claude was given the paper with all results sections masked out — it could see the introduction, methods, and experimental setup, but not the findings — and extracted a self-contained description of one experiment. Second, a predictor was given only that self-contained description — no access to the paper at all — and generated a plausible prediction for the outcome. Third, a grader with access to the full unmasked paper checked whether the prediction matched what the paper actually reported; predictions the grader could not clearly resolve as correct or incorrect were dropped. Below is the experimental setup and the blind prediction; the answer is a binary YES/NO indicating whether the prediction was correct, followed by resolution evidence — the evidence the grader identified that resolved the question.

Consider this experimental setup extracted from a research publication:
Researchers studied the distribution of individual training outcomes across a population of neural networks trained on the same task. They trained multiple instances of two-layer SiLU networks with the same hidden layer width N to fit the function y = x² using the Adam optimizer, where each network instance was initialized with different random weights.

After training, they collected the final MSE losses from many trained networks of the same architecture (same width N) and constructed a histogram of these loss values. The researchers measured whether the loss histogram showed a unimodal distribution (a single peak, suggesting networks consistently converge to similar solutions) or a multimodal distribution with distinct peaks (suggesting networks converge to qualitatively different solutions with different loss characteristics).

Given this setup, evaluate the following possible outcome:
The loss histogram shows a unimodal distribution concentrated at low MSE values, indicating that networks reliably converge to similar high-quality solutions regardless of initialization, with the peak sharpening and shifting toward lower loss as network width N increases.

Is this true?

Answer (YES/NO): NO